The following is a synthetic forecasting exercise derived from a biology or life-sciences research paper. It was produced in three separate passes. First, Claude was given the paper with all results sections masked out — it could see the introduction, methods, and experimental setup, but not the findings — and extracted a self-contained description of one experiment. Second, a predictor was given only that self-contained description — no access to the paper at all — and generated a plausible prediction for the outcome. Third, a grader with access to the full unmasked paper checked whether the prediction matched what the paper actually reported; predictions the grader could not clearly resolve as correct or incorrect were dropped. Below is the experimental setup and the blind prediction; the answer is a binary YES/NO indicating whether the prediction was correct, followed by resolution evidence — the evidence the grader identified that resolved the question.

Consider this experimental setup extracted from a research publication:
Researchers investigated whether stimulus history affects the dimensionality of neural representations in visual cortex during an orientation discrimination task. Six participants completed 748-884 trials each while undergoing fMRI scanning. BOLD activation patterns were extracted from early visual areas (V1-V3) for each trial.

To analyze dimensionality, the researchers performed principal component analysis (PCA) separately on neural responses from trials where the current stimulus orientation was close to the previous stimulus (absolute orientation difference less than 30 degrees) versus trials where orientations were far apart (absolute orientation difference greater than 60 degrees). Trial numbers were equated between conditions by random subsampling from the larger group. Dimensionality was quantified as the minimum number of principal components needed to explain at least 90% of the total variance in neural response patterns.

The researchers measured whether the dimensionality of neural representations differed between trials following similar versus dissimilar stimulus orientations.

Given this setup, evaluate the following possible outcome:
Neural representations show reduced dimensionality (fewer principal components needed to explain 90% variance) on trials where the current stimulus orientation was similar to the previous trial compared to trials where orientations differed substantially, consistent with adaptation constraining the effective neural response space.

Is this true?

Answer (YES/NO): NO